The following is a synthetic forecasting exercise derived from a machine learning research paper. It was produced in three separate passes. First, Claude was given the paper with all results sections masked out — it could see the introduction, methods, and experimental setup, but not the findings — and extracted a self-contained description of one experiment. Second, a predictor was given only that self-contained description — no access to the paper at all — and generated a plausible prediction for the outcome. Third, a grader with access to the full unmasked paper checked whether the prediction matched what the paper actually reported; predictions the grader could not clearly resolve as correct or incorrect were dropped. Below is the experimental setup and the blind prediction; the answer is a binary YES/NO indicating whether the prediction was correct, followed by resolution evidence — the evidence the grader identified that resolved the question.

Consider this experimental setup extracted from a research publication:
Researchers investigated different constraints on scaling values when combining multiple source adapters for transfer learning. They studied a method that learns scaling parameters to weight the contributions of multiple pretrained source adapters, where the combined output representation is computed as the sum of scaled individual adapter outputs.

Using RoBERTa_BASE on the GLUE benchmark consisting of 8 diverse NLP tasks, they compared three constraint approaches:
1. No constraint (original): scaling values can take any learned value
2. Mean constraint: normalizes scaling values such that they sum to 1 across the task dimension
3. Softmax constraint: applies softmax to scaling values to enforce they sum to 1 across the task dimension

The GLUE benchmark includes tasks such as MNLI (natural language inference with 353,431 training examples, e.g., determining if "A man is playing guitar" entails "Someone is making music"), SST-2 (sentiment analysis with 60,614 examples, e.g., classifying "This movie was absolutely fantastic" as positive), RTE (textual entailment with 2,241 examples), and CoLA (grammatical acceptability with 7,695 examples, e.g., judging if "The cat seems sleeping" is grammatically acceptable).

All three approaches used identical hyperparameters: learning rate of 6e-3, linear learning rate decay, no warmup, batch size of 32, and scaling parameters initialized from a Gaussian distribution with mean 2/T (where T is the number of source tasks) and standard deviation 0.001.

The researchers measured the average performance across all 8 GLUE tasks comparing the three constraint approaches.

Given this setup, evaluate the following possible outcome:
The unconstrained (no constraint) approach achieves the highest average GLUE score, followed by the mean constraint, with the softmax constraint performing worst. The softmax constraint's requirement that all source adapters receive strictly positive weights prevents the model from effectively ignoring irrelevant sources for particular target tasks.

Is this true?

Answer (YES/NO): YES